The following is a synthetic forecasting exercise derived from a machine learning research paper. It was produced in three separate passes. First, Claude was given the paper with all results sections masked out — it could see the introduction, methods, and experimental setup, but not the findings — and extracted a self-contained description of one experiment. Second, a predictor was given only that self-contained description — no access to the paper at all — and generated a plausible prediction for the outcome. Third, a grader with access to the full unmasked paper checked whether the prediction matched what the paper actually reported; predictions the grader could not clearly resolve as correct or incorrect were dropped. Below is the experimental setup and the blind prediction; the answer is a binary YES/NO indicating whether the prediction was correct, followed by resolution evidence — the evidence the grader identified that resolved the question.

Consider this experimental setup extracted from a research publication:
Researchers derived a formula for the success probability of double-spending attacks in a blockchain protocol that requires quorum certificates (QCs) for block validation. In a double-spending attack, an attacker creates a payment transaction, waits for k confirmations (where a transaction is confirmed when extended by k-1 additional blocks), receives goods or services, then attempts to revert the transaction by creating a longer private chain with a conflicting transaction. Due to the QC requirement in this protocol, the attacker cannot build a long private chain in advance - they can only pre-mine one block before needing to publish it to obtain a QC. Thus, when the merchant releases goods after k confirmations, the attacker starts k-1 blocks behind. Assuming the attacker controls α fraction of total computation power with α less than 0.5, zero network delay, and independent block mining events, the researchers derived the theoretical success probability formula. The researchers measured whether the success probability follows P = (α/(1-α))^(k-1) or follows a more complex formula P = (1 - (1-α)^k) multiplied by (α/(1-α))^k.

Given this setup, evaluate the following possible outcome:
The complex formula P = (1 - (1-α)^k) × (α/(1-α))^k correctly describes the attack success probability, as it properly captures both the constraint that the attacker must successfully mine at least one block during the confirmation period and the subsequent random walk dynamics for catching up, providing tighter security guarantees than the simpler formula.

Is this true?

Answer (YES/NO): NO